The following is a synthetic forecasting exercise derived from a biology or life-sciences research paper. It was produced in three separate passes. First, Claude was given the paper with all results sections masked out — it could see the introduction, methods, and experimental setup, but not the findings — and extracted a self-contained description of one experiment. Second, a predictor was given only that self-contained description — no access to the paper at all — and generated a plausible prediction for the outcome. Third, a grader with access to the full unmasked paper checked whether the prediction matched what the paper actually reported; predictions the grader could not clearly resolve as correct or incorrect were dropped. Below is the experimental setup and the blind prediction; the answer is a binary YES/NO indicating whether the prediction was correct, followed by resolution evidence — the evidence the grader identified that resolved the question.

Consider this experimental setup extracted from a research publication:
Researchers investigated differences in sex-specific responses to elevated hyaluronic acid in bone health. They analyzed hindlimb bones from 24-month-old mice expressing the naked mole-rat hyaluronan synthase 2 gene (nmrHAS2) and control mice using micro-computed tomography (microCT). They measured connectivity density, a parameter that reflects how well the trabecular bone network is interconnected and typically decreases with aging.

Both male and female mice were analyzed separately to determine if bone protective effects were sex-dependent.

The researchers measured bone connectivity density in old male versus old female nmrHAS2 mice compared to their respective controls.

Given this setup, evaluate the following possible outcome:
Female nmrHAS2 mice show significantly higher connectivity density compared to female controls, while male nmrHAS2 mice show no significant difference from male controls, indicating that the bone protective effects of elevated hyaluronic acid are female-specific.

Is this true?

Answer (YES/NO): YES